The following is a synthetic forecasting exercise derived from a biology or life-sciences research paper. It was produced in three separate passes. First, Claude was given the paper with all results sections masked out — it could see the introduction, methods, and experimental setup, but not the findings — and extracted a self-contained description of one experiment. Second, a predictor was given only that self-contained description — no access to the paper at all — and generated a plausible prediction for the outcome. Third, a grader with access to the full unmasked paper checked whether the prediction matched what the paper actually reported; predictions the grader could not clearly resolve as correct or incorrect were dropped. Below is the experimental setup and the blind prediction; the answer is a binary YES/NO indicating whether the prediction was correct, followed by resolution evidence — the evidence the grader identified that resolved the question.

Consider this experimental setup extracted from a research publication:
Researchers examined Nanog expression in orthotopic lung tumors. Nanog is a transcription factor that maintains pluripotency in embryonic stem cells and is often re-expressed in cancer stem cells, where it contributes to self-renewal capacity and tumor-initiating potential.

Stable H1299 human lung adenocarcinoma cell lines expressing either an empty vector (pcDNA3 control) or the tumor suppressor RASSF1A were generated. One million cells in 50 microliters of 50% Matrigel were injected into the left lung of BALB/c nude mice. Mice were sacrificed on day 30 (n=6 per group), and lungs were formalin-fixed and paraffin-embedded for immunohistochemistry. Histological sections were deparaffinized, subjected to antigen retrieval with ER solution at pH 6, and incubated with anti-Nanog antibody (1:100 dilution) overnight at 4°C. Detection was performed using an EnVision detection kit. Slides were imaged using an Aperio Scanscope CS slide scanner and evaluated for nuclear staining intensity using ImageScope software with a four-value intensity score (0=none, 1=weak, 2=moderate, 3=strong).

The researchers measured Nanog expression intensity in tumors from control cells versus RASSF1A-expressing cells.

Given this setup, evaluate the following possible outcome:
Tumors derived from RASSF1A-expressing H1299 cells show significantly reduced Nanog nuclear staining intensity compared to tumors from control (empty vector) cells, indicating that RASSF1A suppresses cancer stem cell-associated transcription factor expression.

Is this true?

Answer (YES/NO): YES